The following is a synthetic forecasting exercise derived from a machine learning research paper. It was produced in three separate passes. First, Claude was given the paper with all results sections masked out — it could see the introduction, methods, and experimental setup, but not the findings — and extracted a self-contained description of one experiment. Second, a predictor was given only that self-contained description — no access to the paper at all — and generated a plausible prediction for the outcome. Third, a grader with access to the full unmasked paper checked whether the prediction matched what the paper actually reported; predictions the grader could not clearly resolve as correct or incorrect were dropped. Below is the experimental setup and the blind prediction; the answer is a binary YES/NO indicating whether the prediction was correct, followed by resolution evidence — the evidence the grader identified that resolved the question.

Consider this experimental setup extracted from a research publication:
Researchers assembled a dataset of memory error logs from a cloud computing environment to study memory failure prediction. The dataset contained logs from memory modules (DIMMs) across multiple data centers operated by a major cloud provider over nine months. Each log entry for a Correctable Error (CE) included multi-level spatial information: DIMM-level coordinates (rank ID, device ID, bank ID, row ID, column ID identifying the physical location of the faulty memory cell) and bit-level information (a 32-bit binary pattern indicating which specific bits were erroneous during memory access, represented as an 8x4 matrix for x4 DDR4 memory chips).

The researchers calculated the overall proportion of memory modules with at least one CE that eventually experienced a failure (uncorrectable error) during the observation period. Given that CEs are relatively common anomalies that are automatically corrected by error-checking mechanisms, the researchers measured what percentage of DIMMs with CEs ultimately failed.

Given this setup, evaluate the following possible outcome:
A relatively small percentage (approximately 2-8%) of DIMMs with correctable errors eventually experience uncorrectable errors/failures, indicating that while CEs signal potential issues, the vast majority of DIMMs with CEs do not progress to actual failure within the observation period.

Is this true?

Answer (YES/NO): YES